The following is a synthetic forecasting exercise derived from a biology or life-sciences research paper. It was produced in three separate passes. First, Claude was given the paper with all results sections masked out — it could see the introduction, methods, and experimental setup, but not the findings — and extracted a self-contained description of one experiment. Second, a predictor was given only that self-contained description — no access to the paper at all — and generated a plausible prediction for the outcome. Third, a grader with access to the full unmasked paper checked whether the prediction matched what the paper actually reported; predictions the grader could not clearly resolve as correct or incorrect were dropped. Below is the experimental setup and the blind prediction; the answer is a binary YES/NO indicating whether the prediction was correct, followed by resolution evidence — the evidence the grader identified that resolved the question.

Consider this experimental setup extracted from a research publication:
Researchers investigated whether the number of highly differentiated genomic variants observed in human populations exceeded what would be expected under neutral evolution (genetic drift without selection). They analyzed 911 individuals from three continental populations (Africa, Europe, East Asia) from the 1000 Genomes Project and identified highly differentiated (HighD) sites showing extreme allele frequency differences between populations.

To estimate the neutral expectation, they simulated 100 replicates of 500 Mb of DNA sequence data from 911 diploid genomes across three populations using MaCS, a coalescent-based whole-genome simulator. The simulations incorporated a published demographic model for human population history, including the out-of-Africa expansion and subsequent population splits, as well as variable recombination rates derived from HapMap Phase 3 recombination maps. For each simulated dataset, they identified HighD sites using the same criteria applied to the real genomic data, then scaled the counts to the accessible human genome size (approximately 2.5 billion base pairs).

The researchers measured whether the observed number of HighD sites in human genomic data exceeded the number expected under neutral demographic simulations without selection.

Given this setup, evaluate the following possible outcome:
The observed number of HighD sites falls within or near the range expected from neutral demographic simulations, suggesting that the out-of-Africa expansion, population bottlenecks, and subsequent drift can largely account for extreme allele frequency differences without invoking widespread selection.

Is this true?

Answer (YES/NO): NO